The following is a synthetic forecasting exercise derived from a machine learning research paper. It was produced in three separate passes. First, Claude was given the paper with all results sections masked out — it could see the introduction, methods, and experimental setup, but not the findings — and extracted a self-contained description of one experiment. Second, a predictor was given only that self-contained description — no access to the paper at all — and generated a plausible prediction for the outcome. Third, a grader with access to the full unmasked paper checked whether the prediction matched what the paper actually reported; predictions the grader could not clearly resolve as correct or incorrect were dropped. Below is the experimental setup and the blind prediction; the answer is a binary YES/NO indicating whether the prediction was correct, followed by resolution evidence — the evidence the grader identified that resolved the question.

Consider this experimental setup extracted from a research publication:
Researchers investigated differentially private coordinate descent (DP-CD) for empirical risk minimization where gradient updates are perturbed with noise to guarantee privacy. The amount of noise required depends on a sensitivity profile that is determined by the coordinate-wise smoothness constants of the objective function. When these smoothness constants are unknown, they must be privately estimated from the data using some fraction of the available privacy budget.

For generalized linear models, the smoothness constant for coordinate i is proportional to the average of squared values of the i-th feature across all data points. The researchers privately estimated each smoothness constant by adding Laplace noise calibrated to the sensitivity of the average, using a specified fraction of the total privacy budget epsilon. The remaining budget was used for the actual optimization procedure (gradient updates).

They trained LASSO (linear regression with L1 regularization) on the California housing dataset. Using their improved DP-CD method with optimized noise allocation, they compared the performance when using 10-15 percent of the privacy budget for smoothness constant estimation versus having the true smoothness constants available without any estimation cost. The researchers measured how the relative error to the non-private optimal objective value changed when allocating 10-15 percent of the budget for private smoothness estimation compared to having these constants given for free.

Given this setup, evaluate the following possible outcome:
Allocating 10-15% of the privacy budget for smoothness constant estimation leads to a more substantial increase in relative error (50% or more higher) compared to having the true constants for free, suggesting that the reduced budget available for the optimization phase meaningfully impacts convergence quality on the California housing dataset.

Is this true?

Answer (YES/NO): NO